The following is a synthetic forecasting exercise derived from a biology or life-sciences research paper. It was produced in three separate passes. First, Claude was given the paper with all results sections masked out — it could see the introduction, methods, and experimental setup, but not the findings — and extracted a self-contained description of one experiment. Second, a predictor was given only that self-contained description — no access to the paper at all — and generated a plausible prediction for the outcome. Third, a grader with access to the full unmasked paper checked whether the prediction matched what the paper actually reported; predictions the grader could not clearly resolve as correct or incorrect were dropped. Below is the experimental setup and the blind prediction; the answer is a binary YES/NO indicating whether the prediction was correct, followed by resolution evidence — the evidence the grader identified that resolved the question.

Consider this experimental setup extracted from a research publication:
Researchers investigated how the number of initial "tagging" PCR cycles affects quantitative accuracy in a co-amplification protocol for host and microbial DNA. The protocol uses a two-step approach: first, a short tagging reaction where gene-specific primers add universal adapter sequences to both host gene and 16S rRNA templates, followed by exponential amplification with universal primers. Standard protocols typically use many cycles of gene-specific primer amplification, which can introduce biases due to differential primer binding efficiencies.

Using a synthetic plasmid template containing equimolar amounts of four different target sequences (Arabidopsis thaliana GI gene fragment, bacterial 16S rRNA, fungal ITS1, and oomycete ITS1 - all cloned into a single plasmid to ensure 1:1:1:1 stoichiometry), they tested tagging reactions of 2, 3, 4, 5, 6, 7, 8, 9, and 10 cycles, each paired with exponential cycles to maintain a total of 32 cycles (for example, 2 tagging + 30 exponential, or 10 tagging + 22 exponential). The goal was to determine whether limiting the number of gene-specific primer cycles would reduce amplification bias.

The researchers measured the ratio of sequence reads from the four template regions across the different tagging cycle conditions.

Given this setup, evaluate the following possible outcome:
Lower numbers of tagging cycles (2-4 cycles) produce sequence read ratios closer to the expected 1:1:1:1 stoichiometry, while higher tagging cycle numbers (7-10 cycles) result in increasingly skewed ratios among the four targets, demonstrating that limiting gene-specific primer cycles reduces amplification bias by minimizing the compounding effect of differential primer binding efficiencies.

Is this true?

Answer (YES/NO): NO